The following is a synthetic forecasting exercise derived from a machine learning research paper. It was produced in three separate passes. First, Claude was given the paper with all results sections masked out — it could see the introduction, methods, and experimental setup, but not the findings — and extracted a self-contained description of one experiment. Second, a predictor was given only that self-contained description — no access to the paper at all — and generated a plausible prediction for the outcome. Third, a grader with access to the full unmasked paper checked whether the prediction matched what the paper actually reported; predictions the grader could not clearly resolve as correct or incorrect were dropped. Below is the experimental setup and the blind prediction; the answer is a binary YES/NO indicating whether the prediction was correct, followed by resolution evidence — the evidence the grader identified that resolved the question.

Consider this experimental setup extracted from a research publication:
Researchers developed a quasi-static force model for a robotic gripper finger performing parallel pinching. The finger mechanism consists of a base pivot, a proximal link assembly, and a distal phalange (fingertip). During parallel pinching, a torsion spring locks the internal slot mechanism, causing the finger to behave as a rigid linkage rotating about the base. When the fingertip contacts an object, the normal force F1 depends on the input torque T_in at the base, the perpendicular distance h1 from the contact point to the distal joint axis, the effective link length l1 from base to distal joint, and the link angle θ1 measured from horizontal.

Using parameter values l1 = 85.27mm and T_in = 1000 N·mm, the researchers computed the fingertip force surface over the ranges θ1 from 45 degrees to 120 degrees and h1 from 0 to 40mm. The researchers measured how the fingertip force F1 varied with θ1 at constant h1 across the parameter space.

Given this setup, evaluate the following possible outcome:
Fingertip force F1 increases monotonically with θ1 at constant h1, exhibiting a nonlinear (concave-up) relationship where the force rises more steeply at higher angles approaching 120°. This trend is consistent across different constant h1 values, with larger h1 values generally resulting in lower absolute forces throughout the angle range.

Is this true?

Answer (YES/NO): NO